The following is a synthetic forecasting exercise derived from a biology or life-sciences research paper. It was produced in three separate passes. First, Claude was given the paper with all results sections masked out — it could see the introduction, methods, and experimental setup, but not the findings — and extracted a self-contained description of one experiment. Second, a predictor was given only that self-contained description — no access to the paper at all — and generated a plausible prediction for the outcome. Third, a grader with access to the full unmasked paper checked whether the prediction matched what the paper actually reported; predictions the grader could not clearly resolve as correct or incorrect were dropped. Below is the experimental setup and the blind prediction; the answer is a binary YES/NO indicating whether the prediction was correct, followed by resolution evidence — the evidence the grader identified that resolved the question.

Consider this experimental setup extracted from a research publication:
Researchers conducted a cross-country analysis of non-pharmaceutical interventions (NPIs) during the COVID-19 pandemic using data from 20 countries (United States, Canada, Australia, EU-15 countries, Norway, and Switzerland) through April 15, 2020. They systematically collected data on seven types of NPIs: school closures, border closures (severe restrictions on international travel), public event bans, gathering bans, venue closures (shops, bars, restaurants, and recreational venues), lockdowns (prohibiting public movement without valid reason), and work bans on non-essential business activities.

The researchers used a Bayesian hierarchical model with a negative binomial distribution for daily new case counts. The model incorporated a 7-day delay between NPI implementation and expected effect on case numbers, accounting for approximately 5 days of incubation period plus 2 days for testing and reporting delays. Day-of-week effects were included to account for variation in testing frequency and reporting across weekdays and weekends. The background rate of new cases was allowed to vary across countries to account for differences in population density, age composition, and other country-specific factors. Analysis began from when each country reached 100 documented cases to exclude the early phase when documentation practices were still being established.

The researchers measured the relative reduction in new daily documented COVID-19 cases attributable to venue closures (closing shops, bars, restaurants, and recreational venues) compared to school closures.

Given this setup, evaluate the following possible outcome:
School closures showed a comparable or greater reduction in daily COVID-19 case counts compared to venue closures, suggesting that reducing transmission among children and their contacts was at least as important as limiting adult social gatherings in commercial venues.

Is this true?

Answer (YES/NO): NO